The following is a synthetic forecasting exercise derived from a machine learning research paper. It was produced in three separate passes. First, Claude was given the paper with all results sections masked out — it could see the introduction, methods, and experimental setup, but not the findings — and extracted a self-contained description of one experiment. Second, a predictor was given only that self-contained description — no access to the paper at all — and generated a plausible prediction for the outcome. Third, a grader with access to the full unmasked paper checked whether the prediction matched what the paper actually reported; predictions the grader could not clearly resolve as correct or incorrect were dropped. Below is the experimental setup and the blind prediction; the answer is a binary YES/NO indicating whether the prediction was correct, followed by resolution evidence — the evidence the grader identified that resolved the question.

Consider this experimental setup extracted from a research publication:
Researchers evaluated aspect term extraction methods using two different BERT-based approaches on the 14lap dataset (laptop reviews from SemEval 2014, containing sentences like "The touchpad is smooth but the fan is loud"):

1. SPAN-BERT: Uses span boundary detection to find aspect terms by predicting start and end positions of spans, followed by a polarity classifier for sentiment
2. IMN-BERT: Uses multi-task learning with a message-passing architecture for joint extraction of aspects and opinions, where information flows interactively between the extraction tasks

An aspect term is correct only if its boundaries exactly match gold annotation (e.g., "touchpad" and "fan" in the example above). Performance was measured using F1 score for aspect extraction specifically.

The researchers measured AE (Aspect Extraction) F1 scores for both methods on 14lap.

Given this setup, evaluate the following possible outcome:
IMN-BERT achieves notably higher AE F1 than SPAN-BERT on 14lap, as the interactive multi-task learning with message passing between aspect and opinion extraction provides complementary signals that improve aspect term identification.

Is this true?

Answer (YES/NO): NO